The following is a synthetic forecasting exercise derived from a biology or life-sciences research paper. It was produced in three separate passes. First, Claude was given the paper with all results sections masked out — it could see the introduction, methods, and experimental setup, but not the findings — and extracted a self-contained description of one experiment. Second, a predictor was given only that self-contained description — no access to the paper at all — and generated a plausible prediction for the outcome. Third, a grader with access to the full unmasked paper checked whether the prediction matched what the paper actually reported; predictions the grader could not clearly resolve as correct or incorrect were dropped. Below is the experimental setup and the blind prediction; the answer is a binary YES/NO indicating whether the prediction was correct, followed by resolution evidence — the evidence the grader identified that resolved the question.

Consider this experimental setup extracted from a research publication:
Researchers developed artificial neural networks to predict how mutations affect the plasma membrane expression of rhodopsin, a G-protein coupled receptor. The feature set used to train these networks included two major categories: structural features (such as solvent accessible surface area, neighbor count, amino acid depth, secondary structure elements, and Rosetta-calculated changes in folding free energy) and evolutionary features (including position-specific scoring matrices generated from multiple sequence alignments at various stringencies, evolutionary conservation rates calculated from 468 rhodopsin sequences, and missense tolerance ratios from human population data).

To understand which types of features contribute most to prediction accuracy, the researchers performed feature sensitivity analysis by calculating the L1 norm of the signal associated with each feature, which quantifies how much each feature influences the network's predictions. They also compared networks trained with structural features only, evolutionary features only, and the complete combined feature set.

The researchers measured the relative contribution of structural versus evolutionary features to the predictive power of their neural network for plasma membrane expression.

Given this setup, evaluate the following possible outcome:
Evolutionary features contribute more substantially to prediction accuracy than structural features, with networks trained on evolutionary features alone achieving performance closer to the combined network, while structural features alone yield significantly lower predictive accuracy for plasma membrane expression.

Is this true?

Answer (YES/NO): NO